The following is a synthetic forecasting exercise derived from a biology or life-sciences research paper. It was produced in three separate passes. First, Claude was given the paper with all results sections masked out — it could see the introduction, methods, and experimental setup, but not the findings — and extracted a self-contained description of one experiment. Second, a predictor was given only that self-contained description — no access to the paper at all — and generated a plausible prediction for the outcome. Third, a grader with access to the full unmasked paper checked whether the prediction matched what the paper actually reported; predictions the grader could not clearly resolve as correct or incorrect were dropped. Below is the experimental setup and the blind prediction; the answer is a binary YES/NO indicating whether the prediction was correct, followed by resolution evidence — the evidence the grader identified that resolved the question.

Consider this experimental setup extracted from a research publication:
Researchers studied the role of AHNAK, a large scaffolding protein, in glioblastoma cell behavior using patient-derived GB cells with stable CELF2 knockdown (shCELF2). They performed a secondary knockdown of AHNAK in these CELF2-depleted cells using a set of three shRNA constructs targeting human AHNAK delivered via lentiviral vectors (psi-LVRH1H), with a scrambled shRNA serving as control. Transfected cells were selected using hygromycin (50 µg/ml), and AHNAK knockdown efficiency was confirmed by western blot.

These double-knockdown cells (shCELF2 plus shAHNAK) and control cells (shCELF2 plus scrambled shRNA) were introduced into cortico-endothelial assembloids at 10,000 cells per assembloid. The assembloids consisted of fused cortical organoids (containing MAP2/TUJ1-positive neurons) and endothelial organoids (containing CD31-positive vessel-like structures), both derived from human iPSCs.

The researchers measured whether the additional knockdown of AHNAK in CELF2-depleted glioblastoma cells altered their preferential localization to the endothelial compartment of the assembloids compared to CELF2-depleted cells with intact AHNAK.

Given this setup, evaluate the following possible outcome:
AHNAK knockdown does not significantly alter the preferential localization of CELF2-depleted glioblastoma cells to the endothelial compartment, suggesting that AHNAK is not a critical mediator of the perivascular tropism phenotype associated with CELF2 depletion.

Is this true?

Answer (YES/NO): NO